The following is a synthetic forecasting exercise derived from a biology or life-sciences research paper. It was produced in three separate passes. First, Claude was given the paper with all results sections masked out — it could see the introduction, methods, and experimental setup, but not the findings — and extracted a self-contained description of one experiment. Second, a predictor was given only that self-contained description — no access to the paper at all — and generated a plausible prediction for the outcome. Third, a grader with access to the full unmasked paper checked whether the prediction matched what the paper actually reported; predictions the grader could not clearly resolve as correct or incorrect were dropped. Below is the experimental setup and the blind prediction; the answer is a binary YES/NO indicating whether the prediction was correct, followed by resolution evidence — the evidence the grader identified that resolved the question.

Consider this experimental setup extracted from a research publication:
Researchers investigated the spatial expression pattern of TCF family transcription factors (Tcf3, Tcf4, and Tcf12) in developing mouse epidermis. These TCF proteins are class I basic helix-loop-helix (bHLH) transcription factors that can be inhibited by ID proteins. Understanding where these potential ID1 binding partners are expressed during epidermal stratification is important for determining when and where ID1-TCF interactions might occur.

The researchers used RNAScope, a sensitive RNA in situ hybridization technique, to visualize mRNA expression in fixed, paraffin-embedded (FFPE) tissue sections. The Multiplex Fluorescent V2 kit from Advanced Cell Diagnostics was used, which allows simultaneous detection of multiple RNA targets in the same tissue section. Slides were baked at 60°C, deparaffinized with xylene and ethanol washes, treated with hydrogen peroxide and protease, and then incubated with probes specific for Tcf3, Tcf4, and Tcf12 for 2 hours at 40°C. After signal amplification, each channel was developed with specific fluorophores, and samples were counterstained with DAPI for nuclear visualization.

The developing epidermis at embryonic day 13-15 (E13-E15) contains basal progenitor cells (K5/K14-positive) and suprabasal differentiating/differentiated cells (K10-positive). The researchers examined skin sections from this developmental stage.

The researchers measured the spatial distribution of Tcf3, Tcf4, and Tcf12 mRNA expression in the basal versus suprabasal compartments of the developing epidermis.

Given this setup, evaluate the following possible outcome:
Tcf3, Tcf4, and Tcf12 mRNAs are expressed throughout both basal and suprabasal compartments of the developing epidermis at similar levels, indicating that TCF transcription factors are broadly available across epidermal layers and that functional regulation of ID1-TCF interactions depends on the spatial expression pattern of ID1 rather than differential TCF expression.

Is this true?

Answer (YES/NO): YES